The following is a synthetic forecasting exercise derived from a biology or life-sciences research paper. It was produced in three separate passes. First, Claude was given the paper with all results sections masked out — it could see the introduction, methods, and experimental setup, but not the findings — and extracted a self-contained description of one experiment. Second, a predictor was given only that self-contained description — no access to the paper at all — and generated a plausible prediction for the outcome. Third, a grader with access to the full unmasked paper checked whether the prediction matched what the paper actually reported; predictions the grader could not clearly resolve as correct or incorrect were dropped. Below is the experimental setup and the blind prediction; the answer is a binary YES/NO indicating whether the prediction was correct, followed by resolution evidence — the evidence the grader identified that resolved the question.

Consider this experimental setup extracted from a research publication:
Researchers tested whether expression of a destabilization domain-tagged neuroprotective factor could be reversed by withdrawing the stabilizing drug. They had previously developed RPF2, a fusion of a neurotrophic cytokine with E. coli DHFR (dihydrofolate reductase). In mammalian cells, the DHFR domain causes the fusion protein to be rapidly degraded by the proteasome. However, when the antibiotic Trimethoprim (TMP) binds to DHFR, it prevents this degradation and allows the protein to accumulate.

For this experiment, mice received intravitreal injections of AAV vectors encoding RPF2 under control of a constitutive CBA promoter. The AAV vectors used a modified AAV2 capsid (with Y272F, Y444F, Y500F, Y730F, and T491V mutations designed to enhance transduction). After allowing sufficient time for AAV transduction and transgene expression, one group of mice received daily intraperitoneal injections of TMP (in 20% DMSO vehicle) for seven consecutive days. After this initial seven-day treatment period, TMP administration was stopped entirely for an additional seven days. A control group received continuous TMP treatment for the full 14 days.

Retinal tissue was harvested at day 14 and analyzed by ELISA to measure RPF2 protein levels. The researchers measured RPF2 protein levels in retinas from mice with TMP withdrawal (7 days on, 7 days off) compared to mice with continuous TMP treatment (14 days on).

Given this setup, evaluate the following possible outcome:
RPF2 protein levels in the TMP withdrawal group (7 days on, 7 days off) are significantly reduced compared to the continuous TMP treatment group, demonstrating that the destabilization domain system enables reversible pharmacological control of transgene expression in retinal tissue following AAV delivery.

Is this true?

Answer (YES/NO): YES